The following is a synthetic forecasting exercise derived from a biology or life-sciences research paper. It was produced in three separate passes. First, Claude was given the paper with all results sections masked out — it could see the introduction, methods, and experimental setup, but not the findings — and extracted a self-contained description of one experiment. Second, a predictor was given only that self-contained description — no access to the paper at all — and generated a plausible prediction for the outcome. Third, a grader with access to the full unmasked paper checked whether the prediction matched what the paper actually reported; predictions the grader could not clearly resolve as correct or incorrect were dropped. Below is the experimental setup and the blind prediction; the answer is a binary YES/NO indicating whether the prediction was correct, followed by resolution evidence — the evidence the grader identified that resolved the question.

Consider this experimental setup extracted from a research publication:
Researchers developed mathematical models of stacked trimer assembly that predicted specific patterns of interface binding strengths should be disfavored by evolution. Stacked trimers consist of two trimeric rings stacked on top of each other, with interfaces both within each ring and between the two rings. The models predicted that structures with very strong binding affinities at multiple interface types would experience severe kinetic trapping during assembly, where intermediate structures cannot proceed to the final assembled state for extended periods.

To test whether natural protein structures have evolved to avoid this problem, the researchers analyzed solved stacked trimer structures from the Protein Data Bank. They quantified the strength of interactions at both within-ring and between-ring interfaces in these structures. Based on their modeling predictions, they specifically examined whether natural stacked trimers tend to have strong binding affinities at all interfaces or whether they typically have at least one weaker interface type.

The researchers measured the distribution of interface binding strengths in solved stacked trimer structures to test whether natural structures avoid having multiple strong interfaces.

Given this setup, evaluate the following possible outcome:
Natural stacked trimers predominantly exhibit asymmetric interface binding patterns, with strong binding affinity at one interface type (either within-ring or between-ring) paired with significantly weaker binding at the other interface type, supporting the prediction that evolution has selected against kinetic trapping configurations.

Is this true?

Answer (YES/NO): NO